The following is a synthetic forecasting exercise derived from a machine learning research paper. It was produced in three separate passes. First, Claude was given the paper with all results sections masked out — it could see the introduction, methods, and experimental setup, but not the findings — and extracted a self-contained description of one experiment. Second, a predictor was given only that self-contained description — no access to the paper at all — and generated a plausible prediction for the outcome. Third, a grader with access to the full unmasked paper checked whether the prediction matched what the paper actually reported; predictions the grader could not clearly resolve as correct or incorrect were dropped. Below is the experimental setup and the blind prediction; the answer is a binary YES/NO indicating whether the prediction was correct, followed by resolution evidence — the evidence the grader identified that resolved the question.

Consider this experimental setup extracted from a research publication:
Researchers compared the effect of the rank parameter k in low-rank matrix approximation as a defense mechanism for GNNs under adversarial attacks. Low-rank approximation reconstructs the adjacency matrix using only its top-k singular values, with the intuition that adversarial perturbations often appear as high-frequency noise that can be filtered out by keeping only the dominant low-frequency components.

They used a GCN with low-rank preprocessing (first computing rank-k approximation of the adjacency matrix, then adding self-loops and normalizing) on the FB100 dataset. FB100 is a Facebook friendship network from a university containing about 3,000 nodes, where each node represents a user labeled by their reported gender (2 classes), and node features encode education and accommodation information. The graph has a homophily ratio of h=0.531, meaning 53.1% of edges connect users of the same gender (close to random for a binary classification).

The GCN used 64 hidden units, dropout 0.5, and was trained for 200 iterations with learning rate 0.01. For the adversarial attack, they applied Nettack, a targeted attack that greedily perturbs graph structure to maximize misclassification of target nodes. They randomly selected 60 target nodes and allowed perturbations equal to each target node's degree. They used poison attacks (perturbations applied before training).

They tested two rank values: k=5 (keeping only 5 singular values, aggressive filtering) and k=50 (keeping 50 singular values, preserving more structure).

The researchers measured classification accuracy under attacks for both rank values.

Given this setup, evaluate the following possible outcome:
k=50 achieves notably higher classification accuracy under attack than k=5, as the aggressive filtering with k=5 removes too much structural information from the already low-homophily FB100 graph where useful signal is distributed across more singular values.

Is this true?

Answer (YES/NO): NO